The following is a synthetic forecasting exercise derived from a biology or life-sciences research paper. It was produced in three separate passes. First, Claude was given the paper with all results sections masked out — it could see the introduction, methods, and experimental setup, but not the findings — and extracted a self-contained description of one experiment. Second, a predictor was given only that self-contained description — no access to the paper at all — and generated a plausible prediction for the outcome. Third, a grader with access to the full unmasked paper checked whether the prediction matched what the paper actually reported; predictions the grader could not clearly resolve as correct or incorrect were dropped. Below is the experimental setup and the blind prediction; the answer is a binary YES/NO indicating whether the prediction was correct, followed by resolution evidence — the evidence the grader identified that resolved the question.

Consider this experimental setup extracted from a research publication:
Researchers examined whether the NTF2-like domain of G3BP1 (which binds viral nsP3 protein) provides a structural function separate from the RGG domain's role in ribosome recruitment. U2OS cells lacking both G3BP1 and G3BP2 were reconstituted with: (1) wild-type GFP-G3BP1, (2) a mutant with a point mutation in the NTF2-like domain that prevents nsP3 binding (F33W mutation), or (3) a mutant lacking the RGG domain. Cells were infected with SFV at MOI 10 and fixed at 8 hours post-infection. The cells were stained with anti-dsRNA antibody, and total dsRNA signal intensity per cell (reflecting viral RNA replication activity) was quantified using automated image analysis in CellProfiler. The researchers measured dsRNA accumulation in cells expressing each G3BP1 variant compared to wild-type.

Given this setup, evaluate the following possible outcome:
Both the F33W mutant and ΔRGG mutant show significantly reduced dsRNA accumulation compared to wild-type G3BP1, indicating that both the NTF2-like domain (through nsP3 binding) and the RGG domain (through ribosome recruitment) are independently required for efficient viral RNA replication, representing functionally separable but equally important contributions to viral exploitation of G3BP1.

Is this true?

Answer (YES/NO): NO